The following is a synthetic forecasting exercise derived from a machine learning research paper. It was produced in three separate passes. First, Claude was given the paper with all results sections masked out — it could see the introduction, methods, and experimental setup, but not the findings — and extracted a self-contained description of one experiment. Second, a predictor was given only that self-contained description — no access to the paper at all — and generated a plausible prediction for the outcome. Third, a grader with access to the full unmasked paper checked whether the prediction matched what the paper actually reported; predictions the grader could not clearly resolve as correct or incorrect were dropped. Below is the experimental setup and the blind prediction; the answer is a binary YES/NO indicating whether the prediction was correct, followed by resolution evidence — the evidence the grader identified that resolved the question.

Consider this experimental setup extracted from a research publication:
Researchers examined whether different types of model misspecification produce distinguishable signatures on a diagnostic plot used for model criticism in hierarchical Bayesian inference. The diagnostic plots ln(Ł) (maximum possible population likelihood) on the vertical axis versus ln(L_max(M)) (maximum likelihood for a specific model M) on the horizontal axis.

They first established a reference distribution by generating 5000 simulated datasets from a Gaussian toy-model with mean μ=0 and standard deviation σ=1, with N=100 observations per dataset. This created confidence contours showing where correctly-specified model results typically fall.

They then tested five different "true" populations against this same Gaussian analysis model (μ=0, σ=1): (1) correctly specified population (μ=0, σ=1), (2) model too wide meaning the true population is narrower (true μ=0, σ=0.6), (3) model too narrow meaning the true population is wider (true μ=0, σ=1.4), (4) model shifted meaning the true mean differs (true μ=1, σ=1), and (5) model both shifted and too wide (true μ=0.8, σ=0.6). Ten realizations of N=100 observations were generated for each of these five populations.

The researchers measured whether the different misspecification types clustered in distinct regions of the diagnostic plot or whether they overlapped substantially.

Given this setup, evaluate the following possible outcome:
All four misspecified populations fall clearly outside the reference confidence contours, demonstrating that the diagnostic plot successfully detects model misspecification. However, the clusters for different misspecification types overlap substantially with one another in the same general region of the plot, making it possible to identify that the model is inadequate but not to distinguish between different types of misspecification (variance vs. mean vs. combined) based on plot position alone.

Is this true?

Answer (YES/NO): NO